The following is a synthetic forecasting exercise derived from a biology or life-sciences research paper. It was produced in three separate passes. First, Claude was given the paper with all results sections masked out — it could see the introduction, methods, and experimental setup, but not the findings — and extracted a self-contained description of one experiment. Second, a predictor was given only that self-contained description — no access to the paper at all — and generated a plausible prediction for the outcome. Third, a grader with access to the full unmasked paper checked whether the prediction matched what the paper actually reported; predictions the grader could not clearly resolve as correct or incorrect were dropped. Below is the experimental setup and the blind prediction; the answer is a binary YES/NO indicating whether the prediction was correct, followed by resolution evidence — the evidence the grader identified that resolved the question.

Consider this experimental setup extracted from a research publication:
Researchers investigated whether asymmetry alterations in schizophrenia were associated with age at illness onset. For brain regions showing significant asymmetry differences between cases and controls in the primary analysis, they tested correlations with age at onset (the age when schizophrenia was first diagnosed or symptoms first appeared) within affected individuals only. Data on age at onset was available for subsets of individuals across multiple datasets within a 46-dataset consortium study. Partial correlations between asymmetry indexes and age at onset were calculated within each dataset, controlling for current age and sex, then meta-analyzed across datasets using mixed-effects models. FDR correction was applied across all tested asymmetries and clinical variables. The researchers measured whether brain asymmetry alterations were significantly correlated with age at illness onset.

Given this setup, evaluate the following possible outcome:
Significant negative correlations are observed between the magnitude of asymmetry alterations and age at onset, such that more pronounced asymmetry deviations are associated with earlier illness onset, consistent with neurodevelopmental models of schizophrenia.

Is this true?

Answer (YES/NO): NO